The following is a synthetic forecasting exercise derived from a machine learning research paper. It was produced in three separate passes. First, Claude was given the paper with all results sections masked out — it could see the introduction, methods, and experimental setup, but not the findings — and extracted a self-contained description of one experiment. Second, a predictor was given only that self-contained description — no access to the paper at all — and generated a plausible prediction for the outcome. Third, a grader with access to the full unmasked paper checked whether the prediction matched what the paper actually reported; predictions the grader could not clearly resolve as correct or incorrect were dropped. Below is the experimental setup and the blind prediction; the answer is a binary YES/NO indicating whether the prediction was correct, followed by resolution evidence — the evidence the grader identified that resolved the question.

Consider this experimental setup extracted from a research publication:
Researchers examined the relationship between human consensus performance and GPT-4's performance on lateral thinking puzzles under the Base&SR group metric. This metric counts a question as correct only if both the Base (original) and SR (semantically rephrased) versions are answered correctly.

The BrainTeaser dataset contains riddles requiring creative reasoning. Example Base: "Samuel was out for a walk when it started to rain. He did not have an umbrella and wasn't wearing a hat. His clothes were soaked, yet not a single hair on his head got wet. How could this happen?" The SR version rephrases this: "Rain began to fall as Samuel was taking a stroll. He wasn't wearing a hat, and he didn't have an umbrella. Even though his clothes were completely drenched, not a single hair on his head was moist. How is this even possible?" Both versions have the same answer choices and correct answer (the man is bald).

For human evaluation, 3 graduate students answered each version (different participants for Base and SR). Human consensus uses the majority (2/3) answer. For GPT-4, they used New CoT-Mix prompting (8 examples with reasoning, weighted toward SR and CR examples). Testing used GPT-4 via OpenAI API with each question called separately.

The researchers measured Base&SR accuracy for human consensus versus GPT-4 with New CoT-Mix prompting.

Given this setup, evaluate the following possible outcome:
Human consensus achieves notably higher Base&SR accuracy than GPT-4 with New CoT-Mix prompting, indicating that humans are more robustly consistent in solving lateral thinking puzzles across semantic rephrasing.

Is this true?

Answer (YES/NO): NO